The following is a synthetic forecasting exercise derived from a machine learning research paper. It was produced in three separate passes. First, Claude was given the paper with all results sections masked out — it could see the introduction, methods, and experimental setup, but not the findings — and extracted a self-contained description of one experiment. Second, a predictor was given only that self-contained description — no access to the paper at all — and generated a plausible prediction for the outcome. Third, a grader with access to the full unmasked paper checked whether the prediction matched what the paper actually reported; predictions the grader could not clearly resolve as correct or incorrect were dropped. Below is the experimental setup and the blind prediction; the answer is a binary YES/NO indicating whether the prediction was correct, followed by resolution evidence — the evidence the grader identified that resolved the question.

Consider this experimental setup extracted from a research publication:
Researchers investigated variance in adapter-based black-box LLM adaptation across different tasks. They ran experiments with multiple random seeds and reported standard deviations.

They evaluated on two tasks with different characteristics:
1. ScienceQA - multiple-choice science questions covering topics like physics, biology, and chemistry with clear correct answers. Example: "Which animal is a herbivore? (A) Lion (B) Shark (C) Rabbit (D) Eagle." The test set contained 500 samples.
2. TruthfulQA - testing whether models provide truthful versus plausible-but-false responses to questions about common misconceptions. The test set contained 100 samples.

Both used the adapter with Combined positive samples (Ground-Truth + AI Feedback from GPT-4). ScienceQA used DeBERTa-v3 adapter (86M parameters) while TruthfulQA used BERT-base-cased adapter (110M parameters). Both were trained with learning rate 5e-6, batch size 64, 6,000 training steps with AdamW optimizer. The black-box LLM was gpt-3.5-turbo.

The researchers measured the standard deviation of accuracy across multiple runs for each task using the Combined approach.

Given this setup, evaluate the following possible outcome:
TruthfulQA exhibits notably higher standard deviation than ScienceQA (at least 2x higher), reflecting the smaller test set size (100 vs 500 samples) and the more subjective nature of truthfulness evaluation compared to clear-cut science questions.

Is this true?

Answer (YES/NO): YES